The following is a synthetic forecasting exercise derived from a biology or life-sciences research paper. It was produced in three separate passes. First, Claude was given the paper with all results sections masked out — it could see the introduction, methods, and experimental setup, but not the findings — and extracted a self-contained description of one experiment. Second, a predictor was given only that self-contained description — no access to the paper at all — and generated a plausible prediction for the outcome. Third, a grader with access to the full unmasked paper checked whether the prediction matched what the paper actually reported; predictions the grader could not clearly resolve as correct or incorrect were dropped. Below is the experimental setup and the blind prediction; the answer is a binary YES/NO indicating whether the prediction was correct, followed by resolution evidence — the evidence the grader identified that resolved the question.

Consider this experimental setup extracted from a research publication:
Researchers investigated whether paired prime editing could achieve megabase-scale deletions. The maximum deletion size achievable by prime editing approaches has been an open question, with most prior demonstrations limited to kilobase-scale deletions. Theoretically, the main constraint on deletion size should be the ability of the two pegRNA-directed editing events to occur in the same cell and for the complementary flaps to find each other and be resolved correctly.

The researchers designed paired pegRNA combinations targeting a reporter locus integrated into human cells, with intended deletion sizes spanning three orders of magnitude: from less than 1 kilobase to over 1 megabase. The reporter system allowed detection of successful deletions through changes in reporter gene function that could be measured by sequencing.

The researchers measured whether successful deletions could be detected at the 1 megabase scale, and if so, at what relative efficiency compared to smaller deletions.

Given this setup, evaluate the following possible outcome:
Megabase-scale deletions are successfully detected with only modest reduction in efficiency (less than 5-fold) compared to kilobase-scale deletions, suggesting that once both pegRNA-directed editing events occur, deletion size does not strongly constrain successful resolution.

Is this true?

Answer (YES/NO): NO